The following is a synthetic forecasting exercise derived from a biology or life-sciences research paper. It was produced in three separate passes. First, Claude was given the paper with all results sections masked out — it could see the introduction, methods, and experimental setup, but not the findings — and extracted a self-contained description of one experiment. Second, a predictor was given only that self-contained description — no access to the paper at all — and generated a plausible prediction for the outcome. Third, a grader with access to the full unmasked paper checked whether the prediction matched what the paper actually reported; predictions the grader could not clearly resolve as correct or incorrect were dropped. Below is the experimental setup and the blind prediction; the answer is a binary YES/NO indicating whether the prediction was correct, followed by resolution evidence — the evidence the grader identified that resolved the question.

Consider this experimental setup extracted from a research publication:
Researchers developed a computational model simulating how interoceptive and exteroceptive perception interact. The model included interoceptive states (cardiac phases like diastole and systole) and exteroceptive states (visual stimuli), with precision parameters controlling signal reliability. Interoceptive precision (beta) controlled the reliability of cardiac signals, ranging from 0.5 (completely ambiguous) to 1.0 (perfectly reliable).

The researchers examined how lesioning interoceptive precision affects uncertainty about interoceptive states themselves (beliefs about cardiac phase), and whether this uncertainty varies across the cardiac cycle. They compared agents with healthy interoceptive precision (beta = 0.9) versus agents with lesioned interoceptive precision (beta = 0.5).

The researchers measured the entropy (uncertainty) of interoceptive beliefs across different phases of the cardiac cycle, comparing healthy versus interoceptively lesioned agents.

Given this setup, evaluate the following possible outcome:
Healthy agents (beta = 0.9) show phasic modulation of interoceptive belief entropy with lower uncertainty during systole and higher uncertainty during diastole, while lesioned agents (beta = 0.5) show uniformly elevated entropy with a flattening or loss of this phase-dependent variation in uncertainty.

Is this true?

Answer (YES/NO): NO